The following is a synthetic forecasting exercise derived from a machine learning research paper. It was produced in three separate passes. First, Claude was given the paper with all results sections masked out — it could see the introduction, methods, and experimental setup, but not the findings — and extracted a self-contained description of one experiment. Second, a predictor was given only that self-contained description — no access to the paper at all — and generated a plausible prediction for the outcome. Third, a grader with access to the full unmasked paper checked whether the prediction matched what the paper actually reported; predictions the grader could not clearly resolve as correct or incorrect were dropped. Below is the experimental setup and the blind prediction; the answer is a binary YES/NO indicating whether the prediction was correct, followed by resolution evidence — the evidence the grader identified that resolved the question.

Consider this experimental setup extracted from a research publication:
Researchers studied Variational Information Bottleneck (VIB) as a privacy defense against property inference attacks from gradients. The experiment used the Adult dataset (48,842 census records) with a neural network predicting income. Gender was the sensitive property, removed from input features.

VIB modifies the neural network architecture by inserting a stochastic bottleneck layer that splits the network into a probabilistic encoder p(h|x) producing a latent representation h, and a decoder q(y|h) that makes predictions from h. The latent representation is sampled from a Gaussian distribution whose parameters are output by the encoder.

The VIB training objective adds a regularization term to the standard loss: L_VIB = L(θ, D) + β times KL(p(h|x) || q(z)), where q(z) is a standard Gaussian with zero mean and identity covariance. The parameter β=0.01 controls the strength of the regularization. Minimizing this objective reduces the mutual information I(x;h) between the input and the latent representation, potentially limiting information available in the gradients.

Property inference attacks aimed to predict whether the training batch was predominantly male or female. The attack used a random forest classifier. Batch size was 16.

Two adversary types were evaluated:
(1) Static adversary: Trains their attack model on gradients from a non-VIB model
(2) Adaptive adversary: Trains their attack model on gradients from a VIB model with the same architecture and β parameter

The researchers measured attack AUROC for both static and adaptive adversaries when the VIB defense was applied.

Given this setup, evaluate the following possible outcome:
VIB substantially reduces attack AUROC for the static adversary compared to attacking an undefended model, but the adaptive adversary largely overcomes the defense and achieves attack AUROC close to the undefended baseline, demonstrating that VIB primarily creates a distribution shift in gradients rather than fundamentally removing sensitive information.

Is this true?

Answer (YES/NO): NO